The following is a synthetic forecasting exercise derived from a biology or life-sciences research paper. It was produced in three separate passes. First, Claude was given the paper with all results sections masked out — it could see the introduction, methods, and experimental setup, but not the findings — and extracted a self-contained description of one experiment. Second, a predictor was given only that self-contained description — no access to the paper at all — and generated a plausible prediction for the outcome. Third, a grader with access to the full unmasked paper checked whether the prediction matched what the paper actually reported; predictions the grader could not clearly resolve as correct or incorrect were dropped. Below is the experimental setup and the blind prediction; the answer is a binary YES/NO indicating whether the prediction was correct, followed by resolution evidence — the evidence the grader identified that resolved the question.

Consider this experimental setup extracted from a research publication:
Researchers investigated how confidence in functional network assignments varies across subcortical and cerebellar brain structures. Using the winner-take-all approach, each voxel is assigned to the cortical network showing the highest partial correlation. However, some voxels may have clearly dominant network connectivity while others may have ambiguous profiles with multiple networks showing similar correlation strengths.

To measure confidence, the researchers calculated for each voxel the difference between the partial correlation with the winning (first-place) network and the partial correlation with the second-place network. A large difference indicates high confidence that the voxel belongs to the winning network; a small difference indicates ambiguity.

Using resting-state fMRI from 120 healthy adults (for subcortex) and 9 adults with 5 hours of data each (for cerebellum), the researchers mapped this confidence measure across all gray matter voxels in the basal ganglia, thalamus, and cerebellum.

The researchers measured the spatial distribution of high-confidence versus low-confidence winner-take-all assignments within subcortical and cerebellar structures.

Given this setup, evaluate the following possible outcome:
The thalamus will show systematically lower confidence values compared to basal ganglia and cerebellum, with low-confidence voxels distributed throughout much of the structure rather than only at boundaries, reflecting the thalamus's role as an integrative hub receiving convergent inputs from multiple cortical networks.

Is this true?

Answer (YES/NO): NO